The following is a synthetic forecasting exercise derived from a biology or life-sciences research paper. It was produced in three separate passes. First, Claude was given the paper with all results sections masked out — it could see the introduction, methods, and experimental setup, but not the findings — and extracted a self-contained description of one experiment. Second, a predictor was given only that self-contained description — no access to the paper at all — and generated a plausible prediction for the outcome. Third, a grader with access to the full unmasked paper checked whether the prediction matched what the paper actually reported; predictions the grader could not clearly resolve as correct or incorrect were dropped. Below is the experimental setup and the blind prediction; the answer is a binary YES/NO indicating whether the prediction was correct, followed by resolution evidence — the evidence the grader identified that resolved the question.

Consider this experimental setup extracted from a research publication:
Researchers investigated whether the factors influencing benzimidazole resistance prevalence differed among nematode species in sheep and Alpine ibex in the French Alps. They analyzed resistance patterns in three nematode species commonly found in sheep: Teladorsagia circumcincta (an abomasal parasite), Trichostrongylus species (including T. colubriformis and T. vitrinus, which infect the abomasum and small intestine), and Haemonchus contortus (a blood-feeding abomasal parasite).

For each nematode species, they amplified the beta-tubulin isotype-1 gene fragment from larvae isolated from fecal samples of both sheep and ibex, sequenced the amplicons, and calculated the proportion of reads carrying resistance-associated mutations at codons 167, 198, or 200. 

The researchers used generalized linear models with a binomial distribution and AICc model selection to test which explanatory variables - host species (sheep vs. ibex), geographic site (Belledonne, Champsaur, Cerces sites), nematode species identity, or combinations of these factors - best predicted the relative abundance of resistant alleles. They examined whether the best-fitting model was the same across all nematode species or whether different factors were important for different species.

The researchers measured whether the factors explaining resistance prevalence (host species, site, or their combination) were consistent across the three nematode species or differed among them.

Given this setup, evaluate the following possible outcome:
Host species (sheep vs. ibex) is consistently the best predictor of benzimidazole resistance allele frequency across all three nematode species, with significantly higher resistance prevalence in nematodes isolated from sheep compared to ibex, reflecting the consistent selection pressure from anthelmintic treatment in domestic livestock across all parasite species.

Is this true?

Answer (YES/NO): NO